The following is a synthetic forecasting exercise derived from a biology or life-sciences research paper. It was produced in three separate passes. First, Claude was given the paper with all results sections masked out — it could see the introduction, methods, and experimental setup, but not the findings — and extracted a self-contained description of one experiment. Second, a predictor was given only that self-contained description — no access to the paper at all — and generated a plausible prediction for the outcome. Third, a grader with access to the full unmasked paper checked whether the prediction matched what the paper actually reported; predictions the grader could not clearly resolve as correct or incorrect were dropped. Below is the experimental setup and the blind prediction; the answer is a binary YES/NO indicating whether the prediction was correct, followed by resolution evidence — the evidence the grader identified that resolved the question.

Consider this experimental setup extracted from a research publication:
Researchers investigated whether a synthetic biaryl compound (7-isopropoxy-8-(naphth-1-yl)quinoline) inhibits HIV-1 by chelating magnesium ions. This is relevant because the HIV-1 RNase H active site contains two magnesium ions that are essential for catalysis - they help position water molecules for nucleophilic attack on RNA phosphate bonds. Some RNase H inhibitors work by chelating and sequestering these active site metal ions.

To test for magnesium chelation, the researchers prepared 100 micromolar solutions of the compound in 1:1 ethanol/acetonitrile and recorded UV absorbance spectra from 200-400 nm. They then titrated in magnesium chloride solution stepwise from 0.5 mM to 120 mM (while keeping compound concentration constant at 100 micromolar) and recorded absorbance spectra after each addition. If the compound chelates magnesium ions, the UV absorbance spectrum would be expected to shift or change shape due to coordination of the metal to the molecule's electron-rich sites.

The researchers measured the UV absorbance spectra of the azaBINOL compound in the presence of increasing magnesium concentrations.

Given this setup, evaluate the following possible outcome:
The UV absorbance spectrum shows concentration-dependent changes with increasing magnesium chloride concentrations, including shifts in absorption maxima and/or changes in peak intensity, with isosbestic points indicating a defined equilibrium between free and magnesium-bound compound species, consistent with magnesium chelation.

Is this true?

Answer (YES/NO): NO